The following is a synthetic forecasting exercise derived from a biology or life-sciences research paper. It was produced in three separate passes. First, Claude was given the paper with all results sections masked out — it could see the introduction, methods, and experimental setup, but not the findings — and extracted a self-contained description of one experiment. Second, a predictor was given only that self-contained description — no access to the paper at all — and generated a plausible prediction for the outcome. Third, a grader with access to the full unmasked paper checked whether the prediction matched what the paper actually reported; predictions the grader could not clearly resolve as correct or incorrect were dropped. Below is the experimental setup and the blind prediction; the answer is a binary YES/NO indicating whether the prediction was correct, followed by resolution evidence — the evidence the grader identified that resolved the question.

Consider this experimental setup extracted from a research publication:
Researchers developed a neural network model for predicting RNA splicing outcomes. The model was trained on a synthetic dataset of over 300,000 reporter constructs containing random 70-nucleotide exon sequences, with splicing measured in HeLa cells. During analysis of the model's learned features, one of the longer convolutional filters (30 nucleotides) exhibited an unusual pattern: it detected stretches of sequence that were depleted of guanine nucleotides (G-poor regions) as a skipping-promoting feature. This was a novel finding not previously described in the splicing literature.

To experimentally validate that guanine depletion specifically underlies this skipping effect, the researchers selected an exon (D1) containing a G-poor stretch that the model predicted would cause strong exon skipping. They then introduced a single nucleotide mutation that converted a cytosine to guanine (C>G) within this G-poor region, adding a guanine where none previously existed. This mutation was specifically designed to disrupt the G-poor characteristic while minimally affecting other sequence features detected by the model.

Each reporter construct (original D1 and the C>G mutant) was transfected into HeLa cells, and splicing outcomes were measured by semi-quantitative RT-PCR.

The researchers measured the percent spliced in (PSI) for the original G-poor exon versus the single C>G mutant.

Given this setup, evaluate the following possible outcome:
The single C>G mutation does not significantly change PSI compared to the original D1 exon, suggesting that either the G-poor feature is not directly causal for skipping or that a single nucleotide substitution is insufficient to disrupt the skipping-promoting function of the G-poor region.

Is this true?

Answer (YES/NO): NO